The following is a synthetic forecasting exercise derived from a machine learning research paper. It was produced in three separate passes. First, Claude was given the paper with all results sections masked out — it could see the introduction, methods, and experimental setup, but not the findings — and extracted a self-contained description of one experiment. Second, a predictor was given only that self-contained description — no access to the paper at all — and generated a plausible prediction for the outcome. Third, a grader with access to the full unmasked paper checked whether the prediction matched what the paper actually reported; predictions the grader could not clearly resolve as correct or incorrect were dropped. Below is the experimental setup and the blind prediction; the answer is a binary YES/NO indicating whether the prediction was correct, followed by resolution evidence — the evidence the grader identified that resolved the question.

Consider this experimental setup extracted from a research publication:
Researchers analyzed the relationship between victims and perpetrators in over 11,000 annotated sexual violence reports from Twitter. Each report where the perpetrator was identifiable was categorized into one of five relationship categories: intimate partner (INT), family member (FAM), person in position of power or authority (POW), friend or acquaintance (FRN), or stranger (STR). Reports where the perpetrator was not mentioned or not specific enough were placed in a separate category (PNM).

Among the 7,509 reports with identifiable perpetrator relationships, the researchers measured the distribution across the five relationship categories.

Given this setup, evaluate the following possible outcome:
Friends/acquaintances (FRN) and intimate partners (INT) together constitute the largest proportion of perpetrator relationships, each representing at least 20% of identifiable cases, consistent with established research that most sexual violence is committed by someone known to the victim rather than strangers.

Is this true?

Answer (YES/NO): NO